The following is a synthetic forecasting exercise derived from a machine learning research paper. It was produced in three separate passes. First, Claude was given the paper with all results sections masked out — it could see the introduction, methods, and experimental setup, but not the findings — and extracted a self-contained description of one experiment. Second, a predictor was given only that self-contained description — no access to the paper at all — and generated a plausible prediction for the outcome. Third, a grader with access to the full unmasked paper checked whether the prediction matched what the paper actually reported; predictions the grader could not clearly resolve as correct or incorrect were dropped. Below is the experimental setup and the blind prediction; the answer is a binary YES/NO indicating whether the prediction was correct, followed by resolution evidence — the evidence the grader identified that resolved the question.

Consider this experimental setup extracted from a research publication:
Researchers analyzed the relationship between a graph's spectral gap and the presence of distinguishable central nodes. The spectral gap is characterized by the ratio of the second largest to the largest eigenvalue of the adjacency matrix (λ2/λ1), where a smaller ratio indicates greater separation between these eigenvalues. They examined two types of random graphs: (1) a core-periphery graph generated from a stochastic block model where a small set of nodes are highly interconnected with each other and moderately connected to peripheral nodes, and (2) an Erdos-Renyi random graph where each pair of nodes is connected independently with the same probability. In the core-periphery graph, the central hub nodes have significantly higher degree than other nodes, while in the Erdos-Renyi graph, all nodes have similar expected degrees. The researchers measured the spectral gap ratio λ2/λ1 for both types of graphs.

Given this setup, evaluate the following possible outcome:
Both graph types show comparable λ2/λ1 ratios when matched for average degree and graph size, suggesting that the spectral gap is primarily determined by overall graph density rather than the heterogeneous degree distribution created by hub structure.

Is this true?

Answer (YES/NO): NO